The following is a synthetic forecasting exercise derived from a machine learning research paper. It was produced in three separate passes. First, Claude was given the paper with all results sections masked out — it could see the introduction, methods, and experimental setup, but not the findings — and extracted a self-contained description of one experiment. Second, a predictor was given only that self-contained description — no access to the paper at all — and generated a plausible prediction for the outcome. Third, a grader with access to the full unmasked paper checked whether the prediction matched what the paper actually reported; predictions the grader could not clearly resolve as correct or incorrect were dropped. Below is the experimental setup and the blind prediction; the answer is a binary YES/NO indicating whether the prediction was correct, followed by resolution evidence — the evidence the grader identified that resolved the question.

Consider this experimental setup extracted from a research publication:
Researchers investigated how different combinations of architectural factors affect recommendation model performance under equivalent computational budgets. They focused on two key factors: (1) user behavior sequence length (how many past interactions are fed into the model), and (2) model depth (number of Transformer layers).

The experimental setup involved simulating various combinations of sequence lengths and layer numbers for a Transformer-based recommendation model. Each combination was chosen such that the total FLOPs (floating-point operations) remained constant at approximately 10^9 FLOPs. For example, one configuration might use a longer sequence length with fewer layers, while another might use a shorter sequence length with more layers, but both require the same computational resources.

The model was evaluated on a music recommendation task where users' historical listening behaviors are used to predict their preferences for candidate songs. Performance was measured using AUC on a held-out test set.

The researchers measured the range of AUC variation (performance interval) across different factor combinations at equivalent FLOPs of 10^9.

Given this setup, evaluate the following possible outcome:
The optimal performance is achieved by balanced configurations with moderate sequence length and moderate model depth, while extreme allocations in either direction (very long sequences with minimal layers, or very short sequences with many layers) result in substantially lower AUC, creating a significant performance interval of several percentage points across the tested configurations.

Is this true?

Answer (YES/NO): NO